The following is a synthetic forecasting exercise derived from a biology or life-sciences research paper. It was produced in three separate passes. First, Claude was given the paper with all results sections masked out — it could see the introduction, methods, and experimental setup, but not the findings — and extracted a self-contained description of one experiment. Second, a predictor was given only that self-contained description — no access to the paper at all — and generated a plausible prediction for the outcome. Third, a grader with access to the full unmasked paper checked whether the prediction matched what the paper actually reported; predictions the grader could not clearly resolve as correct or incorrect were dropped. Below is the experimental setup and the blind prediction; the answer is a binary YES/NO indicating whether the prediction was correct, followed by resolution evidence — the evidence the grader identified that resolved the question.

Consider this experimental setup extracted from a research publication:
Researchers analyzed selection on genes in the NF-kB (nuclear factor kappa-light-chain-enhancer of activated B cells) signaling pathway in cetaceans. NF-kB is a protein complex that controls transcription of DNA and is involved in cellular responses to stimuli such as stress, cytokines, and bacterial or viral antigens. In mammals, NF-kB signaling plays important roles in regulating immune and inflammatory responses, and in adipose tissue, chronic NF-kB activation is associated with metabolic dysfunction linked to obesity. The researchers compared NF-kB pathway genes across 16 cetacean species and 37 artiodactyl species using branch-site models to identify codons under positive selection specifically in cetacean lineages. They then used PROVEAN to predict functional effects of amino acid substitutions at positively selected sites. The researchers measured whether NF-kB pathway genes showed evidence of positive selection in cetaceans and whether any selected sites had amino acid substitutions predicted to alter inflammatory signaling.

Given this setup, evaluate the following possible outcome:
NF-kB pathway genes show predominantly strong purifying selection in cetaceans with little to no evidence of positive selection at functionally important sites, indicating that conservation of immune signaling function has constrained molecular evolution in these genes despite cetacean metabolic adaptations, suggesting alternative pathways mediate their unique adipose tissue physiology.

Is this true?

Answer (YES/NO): NO